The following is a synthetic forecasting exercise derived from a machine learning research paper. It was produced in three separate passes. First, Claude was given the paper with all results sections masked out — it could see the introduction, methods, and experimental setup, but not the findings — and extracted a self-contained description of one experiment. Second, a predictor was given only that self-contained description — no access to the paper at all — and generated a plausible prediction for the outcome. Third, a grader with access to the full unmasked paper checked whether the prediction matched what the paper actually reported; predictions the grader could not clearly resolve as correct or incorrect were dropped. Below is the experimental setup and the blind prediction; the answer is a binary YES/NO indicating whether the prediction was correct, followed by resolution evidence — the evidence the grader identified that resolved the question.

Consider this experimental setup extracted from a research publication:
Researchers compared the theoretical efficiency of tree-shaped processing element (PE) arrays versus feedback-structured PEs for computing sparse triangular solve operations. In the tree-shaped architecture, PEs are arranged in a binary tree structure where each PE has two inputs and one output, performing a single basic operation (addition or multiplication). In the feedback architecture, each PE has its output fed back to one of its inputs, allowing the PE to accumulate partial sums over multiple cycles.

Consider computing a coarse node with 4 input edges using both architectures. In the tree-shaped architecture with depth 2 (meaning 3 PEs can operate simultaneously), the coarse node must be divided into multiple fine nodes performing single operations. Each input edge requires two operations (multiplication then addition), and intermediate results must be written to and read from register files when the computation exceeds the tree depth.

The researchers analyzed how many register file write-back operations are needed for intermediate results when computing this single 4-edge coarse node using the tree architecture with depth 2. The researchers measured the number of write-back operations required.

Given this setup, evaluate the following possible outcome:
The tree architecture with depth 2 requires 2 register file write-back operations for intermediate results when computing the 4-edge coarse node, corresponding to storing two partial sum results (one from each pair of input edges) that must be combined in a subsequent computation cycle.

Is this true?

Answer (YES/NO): NO